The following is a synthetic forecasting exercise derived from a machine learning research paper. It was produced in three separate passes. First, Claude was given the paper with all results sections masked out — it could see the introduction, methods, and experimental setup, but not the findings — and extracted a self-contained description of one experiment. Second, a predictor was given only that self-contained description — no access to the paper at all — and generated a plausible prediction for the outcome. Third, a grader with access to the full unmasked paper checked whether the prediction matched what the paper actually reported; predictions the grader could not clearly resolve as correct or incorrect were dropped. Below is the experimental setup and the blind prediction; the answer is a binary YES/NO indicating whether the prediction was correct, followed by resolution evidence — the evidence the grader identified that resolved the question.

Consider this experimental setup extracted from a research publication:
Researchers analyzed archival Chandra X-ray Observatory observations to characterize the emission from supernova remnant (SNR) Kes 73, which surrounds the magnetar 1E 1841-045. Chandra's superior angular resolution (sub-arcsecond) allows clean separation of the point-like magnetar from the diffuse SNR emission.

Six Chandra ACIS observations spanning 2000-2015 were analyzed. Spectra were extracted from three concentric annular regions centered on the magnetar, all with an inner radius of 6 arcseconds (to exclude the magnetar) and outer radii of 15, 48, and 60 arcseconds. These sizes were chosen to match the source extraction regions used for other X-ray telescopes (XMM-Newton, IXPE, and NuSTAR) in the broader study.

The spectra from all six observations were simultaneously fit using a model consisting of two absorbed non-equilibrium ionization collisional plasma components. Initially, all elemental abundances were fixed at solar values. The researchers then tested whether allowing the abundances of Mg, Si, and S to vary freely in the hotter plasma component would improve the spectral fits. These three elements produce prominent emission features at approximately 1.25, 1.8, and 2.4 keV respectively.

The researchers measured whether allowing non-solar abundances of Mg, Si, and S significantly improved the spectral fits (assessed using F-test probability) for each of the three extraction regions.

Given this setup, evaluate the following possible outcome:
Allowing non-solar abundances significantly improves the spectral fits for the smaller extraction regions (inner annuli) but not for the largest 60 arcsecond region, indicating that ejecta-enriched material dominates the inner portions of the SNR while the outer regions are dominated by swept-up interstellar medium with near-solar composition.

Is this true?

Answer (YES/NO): NO